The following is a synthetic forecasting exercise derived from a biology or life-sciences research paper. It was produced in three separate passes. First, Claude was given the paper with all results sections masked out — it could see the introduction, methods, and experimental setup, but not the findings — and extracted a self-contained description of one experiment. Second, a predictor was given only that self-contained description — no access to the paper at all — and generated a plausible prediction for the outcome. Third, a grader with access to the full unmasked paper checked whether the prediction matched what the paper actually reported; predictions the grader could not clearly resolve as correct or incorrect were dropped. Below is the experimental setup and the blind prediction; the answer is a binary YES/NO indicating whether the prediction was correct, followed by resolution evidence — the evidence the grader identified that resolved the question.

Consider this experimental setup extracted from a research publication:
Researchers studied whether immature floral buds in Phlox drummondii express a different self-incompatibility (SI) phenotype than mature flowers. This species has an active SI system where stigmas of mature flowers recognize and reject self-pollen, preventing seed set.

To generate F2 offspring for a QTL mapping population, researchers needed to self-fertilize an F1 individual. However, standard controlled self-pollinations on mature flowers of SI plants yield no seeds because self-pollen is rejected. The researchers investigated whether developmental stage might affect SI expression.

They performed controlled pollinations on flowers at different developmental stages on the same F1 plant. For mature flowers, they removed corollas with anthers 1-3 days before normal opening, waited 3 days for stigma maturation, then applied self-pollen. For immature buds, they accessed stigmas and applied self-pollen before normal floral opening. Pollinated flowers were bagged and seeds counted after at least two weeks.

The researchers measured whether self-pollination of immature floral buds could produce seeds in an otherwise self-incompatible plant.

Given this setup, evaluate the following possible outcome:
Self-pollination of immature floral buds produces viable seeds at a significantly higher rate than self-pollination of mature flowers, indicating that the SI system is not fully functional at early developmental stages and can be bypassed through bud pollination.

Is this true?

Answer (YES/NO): YES